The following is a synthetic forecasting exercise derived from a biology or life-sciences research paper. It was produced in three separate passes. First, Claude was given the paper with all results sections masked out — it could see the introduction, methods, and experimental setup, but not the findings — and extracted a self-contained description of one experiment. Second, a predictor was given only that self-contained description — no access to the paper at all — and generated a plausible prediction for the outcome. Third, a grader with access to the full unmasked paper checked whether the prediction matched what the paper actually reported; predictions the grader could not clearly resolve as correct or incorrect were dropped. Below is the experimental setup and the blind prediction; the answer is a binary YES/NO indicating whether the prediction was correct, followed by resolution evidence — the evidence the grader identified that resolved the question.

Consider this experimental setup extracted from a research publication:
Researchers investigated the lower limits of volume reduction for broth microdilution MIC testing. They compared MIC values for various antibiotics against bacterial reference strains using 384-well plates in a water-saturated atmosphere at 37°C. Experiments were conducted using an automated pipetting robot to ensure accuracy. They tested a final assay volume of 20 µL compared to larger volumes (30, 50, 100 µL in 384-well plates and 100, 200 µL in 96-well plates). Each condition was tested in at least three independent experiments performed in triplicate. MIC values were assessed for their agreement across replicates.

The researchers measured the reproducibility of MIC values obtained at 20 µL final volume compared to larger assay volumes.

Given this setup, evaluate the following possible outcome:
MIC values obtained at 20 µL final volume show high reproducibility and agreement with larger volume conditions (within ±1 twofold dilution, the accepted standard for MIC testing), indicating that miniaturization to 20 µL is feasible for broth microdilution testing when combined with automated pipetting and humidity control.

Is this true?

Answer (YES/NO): NO